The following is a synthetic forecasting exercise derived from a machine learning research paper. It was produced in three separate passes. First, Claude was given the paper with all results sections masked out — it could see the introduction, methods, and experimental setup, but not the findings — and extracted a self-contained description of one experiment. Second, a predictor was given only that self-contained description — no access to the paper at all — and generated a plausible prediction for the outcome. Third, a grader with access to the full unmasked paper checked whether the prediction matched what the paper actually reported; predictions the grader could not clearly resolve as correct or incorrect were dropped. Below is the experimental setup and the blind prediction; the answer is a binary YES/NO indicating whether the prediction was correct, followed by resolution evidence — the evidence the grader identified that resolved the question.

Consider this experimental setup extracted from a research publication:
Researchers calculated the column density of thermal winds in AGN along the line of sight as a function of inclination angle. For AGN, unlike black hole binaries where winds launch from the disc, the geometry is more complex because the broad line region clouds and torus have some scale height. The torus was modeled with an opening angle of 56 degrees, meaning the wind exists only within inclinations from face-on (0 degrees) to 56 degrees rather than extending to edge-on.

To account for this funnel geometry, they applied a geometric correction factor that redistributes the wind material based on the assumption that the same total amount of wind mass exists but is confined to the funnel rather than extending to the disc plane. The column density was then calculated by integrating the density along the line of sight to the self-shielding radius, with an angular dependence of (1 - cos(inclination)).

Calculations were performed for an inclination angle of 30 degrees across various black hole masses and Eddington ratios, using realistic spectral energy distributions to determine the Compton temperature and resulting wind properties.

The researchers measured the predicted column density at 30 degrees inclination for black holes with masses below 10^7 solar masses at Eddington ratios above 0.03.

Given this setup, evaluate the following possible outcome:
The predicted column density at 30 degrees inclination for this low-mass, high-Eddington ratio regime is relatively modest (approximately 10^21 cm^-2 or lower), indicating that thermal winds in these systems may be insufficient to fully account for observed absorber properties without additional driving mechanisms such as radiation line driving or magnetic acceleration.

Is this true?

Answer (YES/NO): NO